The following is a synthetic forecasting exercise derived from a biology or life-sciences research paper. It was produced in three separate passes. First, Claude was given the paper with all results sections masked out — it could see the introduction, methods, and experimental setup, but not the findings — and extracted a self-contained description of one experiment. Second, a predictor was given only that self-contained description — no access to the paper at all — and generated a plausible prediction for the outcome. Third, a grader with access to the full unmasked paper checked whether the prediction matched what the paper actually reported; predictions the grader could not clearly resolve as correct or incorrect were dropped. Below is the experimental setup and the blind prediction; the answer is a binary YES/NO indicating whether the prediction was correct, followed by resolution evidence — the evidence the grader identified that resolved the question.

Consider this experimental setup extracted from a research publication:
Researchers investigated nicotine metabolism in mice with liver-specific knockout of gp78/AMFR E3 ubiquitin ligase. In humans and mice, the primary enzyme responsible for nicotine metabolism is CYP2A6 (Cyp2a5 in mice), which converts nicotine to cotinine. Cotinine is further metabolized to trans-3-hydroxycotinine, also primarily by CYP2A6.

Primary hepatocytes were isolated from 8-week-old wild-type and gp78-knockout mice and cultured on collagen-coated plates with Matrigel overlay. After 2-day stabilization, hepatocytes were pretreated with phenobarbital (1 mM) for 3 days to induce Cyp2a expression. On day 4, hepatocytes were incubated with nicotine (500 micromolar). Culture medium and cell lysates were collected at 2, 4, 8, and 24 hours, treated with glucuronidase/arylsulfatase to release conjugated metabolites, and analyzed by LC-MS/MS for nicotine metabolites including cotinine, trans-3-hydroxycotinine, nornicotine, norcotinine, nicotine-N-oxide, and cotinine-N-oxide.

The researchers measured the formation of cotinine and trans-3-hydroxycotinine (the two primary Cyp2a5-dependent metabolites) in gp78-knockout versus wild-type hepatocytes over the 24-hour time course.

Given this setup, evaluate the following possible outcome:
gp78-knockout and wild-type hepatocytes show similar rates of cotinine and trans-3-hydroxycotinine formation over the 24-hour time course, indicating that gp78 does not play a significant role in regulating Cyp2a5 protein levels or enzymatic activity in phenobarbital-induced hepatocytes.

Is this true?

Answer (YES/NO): NO